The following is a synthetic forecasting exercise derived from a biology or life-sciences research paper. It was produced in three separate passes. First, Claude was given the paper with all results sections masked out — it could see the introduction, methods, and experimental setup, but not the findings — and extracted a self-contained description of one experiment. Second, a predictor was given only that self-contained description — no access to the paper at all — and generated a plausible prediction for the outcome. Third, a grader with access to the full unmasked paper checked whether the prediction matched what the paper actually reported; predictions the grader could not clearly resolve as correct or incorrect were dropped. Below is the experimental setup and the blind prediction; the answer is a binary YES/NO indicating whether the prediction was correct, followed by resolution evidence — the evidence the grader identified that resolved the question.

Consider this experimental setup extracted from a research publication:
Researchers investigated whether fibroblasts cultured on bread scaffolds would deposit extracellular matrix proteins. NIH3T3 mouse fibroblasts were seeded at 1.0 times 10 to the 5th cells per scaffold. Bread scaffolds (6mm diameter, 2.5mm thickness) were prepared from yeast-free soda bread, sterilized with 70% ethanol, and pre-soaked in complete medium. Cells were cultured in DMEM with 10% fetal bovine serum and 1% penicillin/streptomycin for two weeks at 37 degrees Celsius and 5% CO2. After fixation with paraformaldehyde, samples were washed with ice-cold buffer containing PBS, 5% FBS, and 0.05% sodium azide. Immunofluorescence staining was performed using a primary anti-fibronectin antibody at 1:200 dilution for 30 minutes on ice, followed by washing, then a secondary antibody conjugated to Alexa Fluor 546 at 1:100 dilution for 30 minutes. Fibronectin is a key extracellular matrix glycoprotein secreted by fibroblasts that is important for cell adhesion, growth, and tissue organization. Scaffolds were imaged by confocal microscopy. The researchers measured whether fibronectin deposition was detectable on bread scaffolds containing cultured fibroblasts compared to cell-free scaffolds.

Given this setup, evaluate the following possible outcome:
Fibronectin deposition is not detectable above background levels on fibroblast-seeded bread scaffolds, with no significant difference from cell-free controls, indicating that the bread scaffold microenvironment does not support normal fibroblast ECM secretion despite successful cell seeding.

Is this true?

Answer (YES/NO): NO